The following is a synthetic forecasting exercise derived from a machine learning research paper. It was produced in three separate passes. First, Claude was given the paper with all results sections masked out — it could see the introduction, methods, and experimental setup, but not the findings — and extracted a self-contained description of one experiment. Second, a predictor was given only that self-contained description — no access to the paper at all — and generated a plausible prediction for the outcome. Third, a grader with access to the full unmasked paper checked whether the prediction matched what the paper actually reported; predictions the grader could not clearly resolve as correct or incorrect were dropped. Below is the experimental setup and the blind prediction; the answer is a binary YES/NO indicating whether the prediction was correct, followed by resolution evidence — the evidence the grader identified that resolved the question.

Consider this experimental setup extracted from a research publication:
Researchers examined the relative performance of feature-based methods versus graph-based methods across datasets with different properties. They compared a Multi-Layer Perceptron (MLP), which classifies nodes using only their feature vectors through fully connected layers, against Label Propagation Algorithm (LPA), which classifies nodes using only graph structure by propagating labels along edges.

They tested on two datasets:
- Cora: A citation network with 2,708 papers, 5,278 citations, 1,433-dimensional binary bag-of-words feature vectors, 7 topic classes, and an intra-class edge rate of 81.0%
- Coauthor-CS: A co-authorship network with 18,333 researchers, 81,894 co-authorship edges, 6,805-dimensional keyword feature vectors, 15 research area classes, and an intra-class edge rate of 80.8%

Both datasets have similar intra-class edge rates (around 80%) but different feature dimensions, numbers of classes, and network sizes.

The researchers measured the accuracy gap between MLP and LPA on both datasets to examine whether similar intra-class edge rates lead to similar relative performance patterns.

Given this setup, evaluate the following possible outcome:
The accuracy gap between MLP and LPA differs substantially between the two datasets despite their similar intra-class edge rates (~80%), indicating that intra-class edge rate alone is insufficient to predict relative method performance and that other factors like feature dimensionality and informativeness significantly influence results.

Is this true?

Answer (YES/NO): YES